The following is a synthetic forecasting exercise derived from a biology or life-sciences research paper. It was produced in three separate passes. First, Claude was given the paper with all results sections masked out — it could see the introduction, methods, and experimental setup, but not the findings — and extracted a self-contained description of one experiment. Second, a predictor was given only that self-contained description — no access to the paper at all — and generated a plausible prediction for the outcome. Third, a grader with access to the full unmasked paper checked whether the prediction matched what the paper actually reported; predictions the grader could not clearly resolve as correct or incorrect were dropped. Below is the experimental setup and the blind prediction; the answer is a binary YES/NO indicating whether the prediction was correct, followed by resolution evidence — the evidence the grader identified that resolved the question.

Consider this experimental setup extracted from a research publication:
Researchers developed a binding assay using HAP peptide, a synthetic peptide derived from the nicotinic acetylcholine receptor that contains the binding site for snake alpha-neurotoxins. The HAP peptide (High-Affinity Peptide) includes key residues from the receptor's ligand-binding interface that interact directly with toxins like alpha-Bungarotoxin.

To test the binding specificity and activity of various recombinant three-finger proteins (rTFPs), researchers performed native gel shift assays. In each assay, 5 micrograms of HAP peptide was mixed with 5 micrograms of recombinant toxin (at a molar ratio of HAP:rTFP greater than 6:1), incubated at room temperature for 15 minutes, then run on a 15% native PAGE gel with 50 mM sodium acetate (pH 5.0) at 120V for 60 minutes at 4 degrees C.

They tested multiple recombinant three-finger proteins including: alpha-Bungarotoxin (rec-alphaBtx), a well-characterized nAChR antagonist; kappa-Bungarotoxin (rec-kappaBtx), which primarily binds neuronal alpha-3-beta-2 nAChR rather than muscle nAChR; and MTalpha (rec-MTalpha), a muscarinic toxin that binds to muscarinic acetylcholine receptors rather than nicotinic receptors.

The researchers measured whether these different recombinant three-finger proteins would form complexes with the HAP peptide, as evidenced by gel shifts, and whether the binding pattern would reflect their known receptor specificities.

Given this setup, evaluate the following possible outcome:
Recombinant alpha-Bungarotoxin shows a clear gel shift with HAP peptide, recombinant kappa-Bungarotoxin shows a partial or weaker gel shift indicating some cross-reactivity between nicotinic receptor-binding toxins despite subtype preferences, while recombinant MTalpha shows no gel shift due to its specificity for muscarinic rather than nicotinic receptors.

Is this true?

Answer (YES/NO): NO